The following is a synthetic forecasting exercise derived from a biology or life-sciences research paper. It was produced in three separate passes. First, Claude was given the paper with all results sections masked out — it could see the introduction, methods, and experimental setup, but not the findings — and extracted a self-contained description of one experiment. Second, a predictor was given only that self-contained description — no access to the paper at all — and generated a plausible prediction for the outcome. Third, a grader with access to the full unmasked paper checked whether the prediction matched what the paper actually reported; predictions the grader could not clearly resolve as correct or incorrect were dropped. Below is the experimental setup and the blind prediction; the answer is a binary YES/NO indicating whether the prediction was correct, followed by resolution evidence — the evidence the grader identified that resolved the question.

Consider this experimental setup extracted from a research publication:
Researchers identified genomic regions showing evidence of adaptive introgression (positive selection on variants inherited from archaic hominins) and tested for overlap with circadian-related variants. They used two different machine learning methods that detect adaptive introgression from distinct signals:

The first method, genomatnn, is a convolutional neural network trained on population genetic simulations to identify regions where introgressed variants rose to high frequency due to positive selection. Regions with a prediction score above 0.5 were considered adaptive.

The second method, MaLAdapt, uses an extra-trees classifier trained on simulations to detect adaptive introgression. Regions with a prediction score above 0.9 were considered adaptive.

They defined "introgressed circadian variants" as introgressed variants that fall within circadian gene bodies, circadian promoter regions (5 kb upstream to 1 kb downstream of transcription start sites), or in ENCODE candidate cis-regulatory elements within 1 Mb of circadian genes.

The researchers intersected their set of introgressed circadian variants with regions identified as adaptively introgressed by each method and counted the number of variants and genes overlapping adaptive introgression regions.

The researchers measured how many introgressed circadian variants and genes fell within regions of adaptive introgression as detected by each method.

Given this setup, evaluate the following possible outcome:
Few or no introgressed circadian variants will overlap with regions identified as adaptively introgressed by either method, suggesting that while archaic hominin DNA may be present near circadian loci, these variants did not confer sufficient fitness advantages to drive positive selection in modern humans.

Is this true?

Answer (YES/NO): NO